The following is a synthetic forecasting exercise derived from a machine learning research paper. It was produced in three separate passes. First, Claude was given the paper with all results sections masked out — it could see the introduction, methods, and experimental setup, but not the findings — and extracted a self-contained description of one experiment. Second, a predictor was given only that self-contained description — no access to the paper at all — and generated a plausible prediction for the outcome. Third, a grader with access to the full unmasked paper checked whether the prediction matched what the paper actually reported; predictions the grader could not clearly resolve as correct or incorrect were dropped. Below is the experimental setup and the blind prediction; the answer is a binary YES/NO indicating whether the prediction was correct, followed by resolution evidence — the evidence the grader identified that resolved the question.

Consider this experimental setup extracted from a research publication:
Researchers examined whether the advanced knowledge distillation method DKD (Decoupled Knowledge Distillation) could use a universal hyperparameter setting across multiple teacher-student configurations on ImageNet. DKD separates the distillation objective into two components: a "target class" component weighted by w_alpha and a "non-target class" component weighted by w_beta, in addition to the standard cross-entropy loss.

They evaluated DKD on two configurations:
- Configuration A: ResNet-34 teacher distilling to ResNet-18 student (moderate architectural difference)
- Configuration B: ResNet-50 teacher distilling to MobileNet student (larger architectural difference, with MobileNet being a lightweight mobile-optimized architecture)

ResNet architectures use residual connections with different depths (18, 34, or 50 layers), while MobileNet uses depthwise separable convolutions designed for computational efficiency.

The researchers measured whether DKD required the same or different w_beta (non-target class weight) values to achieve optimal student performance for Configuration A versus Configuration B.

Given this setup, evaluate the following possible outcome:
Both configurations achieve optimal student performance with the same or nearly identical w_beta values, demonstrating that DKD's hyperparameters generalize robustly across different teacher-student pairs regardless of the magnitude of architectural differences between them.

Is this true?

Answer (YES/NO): NO